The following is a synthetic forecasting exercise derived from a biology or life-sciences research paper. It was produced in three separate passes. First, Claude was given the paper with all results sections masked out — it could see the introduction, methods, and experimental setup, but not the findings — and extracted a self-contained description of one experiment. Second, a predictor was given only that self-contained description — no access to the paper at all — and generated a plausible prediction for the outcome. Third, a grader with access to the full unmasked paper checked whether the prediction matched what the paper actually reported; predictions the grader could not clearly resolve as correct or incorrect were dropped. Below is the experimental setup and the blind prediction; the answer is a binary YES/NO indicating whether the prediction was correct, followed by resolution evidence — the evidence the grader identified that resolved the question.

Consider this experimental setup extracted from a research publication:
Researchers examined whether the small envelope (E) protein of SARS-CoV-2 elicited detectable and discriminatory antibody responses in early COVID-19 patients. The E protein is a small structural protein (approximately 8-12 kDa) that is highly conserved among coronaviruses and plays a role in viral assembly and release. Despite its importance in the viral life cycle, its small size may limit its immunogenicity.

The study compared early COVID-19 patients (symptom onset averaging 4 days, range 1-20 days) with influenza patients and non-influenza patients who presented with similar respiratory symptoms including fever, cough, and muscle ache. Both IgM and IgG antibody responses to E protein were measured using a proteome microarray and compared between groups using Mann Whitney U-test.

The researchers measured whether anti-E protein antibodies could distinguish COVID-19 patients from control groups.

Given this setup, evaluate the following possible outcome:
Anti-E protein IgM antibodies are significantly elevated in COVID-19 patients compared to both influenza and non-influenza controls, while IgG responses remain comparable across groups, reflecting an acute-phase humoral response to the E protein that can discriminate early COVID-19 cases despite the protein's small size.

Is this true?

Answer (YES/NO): NO